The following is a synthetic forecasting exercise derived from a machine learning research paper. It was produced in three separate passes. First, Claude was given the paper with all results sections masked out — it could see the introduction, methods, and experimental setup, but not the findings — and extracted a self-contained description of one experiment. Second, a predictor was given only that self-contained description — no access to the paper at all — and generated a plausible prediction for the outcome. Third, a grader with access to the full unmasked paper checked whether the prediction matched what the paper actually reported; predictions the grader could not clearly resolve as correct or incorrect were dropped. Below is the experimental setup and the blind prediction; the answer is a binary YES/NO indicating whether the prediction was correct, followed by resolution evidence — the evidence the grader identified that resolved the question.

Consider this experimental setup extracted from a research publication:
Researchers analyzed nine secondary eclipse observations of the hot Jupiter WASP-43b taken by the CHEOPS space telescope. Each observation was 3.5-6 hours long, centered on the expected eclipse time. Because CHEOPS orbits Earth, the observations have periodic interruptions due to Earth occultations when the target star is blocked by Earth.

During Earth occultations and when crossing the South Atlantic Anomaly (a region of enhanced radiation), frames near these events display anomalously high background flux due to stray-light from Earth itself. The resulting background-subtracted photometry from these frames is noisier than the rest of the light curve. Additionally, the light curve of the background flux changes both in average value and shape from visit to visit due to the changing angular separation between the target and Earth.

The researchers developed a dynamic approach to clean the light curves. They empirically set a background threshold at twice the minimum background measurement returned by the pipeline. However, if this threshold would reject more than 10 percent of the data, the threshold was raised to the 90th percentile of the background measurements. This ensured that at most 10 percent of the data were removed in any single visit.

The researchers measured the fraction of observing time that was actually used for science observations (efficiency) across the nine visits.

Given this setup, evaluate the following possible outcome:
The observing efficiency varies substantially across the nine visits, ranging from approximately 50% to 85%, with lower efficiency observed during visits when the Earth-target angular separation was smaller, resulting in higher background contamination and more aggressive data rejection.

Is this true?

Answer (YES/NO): NO